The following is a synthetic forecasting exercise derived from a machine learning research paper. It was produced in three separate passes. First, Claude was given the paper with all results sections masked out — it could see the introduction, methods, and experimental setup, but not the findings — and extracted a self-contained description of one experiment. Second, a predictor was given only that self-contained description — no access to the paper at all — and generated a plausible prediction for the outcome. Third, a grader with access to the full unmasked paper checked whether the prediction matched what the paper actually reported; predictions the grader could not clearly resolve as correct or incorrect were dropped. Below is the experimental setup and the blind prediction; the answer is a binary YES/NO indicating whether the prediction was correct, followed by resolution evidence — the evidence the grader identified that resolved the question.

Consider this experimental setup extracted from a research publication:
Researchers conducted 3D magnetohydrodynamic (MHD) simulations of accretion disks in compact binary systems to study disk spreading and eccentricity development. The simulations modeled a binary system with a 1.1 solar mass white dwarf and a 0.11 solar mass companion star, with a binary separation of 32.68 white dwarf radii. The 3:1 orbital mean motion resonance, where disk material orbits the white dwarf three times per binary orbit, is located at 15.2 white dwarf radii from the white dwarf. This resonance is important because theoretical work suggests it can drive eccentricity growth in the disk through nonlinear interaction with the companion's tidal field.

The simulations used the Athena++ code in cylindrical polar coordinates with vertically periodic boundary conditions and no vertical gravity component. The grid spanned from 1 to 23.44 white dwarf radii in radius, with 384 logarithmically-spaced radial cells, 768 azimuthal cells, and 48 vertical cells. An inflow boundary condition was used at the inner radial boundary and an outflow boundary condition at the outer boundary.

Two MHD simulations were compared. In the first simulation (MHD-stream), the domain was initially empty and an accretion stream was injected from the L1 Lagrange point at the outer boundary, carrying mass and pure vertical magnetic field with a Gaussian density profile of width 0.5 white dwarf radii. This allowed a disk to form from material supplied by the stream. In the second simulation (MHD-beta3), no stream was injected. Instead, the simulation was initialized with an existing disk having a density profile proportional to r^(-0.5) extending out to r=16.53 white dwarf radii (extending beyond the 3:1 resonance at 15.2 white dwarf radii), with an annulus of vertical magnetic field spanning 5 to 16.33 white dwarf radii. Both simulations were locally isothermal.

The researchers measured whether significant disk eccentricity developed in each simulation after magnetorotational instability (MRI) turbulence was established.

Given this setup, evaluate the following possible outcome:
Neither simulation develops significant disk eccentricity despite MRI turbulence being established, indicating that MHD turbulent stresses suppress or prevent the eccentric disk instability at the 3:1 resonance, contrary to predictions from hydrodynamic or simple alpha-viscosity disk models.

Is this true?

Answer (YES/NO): NO